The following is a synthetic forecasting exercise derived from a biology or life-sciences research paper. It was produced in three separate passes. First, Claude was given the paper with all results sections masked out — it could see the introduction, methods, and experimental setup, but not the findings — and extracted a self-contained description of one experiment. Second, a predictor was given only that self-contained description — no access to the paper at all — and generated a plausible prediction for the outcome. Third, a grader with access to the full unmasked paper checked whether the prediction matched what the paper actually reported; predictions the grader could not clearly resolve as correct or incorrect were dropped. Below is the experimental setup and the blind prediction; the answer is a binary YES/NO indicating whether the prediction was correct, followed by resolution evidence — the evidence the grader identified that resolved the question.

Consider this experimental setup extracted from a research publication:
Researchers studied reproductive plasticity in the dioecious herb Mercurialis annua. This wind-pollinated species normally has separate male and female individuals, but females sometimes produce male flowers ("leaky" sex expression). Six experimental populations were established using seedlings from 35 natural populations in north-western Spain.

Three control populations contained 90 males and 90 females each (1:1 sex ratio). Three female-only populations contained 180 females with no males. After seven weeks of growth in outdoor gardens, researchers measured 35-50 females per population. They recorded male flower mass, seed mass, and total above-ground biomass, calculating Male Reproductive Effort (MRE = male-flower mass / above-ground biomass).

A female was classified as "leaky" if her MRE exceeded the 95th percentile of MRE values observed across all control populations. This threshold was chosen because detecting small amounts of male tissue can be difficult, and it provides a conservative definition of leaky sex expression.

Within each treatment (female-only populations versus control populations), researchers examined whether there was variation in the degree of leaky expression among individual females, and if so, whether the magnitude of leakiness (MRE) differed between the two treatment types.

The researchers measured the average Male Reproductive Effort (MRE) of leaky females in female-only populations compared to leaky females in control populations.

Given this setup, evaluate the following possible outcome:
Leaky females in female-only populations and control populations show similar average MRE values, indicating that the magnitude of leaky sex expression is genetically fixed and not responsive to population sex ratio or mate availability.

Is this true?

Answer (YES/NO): NO